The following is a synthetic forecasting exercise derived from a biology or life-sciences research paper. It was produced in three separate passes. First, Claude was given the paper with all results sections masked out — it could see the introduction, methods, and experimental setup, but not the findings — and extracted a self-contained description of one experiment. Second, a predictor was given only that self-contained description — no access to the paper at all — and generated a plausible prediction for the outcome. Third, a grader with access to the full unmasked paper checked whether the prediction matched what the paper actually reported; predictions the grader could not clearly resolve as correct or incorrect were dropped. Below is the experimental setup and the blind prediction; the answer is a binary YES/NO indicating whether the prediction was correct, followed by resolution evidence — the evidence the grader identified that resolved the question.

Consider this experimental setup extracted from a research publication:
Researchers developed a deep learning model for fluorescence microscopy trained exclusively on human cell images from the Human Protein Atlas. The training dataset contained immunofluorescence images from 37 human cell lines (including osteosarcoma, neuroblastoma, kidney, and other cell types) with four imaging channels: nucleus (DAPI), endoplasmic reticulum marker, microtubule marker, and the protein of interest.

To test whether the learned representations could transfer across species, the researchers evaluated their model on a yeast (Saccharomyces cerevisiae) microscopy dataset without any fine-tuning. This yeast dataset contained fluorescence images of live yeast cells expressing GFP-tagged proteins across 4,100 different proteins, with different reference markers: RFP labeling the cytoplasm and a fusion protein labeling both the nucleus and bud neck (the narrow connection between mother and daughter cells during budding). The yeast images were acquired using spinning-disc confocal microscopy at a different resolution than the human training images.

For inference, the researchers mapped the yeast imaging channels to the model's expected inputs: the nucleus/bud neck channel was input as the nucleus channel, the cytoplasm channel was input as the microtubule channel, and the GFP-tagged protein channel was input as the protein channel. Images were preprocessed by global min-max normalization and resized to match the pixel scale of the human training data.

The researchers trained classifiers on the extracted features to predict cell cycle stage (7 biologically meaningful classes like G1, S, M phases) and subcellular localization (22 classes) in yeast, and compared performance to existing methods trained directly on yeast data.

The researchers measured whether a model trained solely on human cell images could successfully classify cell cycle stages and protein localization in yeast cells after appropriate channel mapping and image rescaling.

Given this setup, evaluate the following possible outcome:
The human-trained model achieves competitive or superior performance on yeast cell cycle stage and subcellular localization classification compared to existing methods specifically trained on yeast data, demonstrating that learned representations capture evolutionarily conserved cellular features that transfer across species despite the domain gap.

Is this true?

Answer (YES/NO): NO